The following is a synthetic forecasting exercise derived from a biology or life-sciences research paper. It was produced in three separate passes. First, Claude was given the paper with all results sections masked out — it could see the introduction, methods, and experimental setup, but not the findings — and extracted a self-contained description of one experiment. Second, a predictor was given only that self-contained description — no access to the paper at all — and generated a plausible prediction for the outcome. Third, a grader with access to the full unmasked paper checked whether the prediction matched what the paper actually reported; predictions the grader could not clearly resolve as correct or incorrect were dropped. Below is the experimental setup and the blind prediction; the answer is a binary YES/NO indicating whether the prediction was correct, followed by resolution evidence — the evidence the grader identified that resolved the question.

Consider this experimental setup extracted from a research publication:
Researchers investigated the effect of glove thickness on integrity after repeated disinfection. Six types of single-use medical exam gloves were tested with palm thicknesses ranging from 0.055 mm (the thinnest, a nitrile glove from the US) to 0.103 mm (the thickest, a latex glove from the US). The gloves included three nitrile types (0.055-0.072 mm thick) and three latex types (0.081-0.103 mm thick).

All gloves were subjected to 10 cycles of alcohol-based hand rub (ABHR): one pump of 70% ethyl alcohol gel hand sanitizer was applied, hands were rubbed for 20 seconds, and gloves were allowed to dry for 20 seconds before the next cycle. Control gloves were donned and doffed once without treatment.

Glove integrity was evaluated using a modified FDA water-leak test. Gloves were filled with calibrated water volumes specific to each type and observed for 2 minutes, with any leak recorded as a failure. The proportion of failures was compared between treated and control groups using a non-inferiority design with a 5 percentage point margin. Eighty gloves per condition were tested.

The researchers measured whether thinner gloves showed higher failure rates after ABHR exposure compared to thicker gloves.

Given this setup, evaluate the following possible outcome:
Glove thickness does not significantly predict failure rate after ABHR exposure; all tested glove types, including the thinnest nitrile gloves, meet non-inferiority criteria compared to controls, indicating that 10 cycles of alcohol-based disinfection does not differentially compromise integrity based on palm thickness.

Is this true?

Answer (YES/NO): NO